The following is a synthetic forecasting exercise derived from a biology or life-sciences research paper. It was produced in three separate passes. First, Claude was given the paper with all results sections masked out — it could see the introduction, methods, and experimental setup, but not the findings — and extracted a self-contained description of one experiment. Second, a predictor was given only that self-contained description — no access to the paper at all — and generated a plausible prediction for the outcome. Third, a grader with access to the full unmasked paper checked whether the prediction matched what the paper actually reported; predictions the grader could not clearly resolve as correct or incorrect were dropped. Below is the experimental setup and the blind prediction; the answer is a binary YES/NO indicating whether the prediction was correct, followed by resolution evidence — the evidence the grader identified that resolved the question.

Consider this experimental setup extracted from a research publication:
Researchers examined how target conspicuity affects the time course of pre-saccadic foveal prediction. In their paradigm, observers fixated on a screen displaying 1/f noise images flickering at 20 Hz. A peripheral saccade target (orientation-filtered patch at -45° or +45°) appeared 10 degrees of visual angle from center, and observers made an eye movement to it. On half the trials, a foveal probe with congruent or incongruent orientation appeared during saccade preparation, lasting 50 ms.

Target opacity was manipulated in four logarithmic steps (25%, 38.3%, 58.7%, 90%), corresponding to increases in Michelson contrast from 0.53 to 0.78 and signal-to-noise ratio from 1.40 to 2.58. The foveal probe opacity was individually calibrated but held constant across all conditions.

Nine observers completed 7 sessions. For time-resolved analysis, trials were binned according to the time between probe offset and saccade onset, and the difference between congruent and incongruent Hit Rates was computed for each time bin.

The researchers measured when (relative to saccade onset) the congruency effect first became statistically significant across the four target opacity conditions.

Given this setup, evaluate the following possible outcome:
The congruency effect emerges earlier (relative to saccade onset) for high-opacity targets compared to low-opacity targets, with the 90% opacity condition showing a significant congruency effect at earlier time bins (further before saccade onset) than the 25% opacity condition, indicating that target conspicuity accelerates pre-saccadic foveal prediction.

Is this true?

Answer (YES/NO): YES